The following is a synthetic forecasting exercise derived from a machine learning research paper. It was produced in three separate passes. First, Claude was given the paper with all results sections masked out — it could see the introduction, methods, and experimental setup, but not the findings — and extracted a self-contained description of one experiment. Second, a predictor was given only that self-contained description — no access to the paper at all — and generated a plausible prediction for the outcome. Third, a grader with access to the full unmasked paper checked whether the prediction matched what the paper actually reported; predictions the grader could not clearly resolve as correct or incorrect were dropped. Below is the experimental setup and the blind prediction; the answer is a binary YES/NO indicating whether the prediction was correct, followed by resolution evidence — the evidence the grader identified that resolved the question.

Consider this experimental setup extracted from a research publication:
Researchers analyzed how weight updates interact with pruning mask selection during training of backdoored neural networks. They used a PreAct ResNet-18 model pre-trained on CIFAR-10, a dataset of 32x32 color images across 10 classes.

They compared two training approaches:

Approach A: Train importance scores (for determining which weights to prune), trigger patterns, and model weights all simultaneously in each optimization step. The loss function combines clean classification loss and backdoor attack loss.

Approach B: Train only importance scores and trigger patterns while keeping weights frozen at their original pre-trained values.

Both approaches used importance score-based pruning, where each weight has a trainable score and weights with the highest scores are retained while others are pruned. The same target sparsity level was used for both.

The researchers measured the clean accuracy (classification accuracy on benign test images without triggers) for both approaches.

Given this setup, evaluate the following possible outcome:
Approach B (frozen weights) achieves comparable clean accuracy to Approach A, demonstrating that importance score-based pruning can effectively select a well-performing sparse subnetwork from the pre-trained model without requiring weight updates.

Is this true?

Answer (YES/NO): NO